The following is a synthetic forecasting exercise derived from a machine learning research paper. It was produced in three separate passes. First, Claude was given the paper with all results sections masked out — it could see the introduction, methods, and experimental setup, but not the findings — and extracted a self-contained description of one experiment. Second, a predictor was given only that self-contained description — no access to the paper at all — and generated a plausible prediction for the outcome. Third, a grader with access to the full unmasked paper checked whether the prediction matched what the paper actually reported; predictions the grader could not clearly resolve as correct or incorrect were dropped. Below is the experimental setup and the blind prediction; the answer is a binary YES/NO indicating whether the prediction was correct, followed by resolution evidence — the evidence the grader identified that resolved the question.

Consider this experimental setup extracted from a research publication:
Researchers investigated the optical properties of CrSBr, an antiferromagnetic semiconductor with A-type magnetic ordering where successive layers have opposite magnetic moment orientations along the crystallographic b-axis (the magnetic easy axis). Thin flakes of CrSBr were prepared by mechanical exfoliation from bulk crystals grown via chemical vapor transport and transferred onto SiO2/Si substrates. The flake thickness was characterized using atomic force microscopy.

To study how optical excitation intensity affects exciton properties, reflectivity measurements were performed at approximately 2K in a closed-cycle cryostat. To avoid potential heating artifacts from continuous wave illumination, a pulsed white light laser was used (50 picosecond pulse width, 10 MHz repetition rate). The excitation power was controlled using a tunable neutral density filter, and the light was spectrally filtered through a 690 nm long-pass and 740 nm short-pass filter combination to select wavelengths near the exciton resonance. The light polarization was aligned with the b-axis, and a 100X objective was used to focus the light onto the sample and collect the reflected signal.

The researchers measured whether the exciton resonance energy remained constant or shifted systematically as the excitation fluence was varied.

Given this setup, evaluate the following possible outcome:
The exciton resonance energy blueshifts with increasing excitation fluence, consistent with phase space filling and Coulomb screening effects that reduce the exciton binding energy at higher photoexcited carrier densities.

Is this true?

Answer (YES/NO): NO